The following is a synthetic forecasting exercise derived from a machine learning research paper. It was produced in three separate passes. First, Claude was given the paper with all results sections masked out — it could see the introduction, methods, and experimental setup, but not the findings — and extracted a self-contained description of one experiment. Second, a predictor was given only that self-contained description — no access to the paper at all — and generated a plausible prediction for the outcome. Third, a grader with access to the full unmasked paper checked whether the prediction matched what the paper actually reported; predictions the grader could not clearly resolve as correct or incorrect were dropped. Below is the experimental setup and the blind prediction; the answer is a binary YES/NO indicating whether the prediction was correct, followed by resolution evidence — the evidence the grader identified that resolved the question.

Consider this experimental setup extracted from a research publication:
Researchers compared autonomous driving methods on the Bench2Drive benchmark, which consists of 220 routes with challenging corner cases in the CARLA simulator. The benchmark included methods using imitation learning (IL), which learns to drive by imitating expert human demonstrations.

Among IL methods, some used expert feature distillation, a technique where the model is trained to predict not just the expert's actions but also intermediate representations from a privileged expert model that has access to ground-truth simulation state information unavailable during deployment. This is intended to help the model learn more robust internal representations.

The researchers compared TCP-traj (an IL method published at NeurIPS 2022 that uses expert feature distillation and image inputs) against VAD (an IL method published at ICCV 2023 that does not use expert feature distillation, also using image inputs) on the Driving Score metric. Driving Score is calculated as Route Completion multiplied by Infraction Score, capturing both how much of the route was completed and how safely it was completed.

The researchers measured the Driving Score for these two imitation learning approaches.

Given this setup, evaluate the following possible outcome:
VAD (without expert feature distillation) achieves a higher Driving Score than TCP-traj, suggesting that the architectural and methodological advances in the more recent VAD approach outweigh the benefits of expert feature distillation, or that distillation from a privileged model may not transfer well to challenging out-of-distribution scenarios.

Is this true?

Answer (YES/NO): NO